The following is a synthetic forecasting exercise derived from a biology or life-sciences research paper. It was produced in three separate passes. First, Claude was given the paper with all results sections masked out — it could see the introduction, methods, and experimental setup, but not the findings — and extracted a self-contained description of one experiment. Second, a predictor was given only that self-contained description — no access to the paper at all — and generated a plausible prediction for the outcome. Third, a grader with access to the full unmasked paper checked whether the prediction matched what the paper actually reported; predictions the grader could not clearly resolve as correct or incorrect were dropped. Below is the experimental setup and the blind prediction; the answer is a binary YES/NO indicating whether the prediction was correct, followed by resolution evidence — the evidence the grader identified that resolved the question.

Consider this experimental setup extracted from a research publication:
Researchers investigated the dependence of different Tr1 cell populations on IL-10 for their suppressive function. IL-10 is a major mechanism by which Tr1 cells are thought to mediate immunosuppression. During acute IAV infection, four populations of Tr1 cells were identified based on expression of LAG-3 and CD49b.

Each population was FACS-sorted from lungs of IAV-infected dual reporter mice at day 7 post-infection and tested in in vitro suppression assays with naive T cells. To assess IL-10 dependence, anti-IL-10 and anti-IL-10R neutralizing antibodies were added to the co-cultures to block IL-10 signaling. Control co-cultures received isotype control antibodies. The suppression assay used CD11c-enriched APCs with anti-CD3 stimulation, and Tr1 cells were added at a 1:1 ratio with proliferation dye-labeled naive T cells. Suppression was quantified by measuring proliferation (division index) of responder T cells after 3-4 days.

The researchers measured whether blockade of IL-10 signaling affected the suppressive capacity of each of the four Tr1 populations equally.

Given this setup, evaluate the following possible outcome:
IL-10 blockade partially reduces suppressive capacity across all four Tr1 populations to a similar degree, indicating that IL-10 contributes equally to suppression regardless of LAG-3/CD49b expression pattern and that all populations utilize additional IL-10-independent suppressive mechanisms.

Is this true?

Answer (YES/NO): NO